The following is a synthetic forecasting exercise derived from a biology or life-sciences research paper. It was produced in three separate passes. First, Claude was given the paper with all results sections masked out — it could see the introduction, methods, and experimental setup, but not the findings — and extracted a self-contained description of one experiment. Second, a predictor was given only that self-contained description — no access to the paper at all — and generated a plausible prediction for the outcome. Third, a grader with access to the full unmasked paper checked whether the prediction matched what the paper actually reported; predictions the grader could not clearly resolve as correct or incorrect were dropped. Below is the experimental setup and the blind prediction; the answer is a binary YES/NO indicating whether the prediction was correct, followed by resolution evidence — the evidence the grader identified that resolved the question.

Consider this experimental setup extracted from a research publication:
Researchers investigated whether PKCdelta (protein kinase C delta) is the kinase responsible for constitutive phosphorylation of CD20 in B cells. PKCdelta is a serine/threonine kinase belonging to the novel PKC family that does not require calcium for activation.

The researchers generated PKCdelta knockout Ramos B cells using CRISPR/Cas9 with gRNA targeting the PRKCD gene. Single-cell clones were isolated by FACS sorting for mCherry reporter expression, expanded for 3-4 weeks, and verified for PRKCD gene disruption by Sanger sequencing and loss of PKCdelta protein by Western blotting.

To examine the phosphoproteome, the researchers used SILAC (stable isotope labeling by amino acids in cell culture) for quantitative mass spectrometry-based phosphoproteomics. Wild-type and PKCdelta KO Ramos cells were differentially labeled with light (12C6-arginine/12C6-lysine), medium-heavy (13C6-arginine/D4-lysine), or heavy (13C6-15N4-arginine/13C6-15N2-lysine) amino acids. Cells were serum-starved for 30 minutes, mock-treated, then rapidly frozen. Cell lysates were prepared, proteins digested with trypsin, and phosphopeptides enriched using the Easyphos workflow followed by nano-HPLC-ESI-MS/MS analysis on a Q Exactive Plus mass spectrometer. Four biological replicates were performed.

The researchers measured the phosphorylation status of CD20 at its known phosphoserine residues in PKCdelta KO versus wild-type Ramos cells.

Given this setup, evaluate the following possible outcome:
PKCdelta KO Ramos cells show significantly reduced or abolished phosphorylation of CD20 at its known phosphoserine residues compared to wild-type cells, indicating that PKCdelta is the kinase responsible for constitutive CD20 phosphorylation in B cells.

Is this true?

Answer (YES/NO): YES